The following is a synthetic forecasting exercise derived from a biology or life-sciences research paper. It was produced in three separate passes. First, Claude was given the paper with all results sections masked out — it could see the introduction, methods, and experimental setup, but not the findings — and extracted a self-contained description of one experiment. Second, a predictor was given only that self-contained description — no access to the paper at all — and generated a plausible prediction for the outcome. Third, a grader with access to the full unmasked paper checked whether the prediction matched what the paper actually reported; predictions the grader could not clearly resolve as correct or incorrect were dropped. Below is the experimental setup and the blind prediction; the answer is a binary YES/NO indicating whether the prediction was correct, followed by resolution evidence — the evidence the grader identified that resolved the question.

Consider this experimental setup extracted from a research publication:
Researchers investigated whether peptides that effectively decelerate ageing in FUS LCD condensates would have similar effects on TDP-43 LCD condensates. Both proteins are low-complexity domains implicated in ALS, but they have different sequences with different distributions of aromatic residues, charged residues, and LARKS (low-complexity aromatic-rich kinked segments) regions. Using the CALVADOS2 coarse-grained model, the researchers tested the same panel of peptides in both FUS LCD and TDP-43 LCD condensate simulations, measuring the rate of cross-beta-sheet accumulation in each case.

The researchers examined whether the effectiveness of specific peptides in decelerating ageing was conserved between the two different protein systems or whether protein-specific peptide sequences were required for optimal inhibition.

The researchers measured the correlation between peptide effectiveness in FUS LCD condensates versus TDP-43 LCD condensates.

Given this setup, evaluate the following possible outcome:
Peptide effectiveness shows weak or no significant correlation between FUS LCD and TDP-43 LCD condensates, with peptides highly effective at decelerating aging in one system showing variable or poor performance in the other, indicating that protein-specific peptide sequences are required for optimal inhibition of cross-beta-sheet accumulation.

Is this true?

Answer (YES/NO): NO